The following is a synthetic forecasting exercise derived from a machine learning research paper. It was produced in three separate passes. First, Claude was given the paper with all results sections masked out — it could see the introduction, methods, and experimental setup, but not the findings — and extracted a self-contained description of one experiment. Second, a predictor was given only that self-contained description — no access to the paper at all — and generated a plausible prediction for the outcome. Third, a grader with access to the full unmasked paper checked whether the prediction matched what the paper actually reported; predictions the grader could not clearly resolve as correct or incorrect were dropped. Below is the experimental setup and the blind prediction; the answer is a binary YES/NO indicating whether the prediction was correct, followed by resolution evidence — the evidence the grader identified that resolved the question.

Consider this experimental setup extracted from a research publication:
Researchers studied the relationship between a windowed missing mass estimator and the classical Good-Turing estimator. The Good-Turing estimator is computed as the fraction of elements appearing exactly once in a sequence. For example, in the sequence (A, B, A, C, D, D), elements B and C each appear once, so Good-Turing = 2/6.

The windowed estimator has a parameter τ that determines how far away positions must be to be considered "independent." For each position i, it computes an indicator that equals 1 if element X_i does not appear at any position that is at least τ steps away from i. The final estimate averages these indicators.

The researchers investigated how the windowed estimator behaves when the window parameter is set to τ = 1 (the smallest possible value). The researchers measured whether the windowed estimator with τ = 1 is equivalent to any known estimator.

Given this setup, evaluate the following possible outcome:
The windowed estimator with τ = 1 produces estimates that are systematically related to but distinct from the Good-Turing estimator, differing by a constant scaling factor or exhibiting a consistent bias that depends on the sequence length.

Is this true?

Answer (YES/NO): NO